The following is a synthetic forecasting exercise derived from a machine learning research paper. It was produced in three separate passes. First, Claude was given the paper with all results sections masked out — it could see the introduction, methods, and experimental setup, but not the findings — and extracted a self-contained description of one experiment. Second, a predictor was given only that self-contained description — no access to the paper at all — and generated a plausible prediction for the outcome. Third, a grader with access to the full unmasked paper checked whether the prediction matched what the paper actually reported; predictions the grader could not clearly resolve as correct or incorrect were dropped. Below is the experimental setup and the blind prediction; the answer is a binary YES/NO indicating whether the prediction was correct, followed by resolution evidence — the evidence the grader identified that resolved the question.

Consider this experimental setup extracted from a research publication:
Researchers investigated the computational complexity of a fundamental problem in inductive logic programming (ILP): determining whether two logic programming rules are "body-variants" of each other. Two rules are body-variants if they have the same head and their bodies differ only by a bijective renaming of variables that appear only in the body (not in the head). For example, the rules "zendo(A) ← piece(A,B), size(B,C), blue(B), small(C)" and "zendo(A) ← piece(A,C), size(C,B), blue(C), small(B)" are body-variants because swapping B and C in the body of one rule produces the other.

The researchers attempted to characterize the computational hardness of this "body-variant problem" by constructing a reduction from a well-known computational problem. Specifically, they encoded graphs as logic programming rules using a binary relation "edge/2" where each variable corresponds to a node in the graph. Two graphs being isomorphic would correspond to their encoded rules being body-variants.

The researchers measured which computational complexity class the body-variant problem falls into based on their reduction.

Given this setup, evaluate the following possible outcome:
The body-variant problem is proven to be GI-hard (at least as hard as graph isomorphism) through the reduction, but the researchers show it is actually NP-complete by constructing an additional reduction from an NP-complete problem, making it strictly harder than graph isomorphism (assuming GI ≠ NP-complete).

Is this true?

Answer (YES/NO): NO